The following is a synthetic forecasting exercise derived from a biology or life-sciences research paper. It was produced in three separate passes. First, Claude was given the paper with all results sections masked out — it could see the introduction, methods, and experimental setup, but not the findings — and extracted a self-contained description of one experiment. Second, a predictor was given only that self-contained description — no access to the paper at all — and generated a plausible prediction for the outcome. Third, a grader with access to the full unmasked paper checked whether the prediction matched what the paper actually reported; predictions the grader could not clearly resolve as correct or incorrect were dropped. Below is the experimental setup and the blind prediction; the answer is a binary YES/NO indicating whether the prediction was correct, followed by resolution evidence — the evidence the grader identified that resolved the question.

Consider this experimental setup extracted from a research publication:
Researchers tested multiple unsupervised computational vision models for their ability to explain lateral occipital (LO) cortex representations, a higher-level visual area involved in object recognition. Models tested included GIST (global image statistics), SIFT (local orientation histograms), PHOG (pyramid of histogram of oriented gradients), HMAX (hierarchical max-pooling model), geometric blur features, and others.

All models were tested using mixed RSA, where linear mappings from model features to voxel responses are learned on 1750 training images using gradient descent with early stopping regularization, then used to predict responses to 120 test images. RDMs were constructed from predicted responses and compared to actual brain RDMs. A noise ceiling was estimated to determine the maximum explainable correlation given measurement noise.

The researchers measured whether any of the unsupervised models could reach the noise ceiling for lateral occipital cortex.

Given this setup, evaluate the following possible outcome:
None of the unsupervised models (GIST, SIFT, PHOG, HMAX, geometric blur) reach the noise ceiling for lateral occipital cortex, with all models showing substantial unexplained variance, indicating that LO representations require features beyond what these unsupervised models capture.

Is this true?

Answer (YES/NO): YES